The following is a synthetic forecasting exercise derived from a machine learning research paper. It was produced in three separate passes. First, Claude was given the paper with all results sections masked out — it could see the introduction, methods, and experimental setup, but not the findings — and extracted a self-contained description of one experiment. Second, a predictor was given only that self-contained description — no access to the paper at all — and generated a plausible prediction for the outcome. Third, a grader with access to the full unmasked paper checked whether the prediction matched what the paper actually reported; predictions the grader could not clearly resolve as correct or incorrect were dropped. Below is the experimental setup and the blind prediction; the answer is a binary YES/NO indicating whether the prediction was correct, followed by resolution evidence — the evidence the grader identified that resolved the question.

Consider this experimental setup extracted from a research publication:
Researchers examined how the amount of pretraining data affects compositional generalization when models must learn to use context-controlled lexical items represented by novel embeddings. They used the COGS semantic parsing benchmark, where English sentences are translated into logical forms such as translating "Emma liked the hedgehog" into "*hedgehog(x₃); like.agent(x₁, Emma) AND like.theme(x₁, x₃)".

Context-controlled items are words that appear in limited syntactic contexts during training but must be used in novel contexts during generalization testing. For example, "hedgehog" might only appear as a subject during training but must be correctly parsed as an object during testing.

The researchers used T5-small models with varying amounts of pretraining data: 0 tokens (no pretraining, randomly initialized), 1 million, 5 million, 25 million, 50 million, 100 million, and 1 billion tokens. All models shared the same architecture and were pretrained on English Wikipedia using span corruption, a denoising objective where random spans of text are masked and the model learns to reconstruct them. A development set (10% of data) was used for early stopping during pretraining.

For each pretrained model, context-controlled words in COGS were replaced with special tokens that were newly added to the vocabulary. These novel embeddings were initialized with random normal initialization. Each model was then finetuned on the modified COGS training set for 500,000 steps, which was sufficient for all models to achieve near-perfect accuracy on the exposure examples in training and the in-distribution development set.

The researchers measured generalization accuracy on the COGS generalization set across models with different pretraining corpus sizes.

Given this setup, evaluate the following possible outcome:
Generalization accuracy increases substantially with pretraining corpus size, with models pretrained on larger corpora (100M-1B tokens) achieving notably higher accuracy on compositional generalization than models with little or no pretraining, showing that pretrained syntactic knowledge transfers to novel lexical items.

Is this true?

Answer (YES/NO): NO